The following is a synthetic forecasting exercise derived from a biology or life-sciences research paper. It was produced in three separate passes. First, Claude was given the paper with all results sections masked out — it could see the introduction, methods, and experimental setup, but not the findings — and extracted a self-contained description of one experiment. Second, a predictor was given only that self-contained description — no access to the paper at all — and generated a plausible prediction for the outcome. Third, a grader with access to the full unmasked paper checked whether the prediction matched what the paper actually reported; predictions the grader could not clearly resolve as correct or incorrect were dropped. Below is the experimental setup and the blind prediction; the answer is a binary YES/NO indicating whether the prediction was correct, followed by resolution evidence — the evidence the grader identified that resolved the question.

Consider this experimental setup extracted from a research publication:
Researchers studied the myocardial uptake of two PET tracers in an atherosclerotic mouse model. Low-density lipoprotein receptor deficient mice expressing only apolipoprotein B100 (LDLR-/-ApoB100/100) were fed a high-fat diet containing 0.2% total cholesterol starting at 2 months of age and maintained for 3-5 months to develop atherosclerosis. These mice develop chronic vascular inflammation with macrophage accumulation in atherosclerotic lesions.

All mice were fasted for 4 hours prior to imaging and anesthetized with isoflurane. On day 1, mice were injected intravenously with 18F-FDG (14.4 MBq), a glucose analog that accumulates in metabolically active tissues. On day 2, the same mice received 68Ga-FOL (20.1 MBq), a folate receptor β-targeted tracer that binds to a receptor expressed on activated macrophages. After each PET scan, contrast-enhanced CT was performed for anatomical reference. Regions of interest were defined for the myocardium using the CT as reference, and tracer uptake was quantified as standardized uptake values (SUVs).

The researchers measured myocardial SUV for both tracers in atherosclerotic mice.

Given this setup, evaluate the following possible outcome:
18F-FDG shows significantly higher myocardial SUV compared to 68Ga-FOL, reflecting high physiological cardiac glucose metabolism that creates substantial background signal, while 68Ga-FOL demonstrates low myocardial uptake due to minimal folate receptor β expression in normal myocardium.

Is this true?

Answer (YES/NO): YES